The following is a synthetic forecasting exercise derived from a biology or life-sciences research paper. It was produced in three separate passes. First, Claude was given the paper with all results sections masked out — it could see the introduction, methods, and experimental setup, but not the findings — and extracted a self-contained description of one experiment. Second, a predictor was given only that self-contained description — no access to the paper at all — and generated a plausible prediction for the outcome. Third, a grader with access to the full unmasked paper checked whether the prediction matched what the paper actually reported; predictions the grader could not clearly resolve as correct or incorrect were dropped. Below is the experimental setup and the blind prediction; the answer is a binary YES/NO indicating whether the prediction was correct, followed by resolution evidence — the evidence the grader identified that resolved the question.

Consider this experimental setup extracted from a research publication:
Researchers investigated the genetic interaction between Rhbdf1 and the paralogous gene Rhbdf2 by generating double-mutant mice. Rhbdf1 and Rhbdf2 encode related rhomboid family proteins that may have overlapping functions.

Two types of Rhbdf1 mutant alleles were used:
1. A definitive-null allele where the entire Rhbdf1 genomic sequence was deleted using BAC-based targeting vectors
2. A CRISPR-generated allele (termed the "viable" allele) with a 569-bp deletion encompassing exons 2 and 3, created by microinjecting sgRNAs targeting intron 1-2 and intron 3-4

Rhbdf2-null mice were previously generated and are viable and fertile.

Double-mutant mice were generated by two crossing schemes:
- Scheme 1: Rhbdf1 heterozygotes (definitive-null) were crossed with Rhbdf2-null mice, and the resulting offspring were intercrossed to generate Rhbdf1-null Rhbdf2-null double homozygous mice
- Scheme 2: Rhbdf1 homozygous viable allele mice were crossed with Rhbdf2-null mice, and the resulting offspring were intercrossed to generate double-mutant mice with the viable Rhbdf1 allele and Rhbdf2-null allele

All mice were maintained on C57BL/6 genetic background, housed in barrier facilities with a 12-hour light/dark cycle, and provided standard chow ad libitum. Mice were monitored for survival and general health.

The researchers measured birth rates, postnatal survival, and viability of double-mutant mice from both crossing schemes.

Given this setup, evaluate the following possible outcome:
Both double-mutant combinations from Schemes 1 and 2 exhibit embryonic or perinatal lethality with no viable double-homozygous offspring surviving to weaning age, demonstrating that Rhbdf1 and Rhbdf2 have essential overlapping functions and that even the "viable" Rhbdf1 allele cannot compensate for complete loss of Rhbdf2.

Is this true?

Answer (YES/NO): NO